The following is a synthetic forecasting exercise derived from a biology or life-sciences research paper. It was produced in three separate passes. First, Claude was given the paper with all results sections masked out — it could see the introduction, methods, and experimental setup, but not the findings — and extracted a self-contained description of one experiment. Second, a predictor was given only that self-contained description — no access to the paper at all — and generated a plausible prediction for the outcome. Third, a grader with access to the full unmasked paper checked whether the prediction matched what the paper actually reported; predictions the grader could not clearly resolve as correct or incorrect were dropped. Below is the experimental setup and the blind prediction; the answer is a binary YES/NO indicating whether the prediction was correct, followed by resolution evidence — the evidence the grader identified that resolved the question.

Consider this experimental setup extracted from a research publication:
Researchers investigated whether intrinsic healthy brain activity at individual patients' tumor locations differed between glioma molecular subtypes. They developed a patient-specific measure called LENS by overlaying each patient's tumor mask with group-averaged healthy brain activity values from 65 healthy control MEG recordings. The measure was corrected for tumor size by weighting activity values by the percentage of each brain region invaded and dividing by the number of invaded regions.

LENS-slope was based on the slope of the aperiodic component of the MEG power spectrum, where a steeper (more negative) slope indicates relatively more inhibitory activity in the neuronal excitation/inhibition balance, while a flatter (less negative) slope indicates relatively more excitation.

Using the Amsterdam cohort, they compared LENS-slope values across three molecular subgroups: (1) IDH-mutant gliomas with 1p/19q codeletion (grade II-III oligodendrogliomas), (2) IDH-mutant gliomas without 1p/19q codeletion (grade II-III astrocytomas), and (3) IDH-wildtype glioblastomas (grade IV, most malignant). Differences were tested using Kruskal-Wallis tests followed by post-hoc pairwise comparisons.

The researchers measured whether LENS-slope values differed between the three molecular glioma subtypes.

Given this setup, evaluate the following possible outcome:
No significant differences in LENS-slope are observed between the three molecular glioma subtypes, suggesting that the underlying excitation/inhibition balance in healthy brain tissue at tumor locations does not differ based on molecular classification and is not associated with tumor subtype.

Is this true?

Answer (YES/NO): NO